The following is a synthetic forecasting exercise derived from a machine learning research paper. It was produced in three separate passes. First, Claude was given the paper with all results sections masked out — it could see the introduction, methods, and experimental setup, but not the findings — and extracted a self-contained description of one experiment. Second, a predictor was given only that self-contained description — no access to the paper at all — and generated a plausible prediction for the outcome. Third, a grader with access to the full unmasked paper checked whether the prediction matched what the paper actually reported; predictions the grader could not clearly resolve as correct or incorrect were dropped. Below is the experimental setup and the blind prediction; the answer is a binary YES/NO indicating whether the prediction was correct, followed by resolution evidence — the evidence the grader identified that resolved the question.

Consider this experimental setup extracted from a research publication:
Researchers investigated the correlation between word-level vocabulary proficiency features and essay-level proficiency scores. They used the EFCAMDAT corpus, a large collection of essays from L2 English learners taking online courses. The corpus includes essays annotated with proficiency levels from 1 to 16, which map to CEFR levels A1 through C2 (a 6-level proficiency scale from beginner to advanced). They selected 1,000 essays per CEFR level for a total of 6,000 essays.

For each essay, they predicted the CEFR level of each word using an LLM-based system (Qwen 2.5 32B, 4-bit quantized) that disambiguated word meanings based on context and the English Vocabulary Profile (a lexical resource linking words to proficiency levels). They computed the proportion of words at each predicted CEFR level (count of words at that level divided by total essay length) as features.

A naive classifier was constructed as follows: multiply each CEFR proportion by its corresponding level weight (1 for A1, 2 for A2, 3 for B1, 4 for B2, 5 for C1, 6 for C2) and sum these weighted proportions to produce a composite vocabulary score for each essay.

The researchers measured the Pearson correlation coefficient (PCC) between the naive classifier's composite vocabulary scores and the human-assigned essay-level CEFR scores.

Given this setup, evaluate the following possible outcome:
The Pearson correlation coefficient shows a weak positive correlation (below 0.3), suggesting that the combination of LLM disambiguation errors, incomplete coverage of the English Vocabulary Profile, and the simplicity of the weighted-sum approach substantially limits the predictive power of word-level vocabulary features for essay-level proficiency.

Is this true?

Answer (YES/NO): NO